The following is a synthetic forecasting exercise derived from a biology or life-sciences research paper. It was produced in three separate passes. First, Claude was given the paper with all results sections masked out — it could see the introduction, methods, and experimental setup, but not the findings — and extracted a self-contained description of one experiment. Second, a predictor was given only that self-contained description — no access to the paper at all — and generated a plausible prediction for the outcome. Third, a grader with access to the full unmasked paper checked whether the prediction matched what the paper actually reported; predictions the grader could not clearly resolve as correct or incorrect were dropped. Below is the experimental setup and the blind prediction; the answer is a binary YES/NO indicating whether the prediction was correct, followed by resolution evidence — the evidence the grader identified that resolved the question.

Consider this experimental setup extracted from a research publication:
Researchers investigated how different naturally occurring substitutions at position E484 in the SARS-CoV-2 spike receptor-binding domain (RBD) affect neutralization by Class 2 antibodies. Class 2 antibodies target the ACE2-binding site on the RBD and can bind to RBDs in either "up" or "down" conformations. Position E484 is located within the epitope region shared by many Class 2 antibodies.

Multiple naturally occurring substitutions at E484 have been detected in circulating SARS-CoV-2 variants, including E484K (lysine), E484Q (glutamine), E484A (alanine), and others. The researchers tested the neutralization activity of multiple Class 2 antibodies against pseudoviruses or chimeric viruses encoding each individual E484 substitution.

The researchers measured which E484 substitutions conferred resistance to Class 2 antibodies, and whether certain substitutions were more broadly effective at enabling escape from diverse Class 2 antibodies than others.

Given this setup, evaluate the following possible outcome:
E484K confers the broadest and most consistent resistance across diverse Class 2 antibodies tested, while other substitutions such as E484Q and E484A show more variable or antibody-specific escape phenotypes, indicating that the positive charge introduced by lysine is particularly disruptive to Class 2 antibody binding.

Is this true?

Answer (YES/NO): YES